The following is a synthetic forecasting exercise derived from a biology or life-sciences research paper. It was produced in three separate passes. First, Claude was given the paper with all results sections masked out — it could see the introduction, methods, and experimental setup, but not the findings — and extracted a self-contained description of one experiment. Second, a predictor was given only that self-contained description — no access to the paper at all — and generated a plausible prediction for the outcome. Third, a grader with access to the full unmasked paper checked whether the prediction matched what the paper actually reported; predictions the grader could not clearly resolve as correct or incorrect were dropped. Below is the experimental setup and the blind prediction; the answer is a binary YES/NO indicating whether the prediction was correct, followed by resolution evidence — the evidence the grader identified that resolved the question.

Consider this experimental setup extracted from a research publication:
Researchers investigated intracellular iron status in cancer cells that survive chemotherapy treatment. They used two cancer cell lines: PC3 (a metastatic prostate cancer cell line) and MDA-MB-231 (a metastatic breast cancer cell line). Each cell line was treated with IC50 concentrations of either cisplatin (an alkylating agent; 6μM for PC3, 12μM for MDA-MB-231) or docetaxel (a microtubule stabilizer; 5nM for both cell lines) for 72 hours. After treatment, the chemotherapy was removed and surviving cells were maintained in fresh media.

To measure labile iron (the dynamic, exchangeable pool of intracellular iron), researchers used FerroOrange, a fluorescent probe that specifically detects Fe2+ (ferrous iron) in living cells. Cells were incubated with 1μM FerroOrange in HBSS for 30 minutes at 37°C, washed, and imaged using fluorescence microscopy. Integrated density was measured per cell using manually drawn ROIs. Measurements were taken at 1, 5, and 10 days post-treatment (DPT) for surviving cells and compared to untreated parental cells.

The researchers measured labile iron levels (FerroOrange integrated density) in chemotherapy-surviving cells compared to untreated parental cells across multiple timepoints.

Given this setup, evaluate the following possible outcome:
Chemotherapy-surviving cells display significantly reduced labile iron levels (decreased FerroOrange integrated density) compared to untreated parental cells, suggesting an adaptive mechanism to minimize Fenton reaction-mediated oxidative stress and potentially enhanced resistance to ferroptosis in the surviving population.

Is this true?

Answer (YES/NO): NO